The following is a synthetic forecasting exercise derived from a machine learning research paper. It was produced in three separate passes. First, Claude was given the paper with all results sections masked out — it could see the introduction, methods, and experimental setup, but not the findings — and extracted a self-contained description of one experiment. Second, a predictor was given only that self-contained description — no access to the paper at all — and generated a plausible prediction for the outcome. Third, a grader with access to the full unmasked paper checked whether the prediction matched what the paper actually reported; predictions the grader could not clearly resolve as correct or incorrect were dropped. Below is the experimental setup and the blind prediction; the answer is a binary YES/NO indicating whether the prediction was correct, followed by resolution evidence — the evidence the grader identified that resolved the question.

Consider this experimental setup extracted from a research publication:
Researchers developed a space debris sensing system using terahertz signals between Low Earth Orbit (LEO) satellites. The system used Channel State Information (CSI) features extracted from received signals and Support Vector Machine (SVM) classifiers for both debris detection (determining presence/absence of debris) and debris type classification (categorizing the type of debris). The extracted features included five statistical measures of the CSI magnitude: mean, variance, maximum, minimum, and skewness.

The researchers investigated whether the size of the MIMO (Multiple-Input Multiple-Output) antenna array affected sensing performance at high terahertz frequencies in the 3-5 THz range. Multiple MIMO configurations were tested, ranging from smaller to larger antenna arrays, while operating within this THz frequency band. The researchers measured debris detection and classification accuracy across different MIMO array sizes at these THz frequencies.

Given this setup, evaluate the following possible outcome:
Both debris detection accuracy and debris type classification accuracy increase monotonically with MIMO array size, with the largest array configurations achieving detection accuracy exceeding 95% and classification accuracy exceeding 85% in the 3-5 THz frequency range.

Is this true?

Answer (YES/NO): NO